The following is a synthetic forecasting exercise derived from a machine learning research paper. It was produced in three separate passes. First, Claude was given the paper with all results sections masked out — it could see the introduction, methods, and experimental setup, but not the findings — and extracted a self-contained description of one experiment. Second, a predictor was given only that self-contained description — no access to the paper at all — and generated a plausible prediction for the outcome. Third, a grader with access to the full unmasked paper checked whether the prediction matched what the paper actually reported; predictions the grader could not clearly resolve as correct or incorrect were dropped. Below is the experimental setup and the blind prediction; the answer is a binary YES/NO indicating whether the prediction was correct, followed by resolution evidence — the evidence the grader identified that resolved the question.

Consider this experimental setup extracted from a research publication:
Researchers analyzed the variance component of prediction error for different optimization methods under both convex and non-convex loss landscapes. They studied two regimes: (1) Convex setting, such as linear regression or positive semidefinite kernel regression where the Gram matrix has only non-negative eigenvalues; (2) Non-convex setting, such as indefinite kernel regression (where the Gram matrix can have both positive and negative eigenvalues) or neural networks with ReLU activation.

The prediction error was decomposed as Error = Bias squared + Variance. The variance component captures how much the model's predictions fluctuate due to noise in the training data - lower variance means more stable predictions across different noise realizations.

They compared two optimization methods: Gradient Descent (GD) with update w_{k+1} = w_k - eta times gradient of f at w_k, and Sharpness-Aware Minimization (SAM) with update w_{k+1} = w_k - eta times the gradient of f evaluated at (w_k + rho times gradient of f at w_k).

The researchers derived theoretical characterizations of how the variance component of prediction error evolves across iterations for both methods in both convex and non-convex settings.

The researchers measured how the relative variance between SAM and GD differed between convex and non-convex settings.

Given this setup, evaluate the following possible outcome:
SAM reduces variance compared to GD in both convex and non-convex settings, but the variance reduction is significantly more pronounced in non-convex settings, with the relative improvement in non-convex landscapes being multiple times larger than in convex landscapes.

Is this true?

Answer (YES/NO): NO